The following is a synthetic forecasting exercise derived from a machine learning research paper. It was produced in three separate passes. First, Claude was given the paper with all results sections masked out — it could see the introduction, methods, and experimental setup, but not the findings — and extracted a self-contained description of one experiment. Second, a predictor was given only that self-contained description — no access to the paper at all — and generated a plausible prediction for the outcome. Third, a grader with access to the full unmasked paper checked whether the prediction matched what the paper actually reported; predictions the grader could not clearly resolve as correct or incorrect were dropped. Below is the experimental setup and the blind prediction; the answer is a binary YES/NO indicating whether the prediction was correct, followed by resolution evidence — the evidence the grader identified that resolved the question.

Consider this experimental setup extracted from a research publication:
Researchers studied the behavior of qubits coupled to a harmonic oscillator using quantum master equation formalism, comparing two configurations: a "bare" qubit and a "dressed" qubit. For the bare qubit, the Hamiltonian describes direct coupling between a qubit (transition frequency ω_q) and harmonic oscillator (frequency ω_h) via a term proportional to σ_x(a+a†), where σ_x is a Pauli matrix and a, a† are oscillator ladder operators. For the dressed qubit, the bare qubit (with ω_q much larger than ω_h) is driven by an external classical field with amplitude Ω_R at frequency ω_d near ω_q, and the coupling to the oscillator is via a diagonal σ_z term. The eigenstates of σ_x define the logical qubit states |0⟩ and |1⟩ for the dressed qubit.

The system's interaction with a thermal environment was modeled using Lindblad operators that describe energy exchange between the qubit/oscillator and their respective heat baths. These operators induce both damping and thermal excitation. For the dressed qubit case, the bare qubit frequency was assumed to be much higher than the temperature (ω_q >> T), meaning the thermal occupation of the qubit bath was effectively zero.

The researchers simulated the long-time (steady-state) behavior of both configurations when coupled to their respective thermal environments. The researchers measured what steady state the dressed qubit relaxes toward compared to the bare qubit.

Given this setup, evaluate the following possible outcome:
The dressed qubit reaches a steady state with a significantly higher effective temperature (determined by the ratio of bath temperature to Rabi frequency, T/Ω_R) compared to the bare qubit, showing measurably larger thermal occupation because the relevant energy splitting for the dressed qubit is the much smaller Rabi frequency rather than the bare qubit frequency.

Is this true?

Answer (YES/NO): NO